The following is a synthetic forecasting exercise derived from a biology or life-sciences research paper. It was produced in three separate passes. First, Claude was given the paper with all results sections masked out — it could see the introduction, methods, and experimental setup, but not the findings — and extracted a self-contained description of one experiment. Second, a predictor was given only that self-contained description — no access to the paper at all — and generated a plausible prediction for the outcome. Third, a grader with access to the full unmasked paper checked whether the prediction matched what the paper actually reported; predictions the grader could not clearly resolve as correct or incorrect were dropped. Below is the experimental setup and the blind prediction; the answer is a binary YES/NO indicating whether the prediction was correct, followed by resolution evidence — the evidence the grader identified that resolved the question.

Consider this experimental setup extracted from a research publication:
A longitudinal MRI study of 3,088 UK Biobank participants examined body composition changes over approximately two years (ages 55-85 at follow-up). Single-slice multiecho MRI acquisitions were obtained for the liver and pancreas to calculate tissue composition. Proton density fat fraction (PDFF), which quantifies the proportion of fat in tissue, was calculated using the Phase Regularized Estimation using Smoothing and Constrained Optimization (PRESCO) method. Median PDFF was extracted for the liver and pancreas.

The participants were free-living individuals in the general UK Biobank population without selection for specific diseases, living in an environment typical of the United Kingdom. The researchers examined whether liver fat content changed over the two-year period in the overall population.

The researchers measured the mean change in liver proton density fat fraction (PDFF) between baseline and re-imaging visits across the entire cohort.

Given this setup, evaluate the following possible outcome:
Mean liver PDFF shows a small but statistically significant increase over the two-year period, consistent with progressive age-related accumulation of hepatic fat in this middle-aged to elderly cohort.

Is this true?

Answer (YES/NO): NO